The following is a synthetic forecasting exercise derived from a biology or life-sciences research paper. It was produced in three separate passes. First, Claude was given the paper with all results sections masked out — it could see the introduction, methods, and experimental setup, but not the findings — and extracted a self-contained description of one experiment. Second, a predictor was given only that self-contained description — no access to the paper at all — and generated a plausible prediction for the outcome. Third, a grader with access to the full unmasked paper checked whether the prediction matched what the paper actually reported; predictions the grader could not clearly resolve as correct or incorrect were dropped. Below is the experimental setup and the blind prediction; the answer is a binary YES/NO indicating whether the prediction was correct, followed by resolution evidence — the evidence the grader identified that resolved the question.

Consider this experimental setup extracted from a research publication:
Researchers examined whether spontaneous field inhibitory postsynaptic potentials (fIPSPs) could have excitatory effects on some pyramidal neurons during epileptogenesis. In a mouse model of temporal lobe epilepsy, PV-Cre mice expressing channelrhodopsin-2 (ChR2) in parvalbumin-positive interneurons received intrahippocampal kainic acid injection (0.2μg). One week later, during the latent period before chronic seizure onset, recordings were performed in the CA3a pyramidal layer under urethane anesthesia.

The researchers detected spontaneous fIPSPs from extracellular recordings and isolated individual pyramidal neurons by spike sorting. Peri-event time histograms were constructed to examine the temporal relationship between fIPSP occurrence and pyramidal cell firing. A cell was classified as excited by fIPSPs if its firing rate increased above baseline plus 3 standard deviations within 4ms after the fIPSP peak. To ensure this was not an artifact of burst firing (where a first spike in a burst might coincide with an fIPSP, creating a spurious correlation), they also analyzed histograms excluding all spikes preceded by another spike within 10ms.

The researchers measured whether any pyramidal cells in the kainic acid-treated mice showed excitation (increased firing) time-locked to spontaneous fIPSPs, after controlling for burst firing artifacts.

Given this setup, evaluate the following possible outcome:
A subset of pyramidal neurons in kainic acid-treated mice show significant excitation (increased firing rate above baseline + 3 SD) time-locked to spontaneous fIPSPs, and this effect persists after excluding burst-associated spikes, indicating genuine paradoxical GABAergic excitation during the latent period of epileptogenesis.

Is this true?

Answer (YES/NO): YES